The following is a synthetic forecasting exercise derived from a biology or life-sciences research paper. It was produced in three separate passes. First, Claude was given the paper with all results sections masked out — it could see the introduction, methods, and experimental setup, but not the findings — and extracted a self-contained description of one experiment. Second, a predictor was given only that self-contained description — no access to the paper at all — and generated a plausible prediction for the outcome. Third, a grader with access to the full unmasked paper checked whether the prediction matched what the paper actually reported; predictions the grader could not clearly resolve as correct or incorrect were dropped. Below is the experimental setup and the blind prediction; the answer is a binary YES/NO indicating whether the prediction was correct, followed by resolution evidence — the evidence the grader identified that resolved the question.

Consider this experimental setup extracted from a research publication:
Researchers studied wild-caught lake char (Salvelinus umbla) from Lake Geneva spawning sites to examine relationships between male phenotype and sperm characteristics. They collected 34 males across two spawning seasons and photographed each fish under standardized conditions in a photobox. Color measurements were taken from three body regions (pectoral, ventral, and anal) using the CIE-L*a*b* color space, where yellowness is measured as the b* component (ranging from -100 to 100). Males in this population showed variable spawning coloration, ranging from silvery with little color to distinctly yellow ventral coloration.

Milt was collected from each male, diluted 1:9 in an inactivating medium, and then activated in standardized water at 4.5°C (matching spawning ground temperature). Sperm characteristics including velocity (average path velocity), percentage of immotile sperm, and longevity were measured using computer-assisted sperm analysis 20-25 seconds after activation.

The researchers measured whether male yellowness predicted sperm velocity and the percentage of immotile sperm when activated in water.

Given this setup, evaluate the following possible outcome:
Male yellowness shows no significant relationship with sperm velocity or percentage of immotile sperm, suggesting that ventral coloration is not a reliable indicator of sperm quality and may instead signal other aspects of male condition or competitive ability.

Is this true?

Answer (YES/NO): NO